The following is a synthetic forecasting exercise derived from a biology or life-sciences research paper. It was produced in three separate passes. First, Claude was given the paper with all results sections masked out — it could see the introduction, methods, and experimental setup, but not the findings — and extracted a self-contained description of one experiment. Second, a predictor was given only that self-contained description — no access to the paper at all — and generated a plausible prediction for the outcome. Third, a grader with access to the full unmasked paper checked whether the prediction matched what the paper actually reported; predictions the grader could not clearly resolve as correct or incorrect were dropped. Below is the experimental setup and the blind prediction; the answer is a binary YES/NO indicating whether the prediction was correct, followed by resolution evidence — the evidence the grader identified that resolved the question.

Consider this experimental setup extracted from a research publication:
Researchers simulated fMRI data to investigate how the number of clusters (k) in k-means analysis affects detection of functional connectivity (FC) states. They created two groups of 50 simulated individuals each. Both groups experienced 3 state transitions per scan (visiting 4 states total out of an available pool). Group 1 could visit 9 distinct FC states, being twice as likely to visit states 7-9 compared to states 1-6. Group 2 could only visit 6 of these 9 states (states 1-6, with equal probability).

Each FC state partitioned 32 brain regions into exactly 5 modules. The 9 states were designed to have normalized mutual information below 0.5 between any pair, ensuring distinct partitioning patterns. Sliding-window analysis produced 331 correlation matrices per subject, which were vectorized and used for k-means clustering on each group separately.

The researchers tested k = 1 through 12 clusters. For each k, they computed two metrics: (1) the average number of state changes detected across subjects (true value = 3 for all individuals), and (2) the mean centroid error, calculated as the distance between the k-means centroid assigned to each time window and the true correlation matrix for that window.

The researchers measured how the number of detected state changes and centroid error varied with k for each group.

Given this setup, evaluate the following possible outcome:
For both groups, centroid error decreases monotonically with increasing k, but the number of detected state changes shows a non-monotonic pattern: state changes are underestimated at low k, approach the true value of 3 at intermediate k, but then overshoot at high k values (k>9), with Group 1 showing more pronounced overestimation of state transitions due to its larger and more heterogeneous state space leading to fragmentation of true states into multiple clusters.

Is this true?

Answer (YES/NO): NO